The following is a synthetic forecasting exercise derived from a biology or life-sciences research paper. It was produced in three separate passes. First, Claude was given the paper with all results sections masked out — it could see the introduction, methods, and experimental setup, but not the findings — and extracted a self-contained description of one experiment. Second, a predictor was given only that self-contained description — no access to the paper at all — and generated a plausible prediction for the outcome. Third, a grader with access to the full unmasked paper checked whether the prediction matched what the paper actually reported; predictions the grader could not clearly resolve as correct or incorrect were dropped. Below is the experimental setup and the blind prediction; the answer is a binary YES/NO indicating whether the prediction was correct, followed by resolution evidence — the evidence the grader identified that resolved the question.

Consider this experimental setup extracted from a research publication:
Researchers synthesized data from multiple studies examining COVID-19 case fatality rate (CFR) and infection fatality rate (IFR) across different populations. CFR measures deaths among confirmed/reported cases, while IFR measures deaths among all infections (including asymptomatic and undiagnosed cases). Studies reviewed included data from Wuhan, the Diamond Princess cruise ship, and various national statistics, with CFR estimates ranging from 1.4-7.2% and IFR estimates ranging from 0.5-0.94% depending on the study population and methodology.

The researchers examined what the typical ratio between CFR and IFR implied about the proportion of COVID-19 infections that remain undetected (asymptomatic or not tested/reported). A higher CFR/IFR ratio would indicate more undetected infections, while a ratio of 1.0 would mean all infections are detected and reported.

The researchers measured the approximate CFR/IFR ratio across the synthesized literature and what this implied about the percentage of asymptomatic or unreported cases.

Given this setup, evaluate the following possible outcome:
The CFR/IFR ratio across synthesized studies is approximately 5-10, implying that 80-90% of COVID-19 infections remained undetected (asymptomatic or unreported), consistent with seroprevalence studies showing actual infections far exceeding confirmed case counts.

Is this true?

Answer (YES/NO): NO